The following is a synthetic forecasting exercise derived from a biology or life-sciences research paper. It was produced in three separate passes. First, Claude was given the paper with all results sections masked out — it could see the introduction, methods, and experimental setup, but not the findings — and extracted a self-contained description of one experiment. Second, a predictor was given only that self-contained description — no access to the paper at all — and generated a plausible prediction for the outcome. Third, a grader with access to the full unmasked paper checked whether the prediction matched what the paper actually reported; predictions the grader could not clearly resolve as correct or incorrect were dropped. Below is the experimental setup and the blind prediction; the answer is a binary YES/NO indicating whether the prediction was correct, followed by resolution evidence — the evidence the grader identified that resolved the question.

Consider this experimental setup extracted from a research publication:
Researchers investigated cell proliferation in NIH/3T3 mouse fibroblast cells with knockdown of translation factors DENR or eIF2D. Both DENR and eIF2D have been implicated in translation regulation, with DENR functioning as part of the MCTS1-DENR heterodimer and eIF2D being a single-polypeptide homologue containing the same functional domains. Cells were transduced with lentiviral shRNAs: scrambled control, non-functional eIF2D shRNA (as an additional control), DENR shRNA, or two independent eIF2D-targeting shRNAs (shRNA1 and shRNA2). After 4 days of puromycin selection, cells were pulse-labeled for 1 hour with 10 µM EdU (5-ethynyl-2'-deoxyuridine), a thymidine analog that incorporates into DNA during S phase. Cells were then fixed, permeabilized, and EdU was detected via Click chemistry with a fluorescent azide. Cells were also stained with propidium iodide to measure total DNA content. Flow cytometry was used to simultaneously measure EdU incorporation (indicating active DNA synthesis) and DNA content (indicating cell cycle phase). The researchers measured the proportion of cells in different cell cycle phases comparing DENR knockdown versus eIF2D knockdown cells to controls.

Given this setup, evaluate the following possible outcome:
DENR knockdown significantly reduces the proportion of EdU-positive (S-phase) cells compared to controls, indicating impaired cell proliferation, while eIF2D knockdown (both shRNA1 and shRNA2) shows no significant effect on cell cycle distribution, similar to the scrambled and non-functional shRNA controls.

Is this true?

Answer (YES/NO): NO